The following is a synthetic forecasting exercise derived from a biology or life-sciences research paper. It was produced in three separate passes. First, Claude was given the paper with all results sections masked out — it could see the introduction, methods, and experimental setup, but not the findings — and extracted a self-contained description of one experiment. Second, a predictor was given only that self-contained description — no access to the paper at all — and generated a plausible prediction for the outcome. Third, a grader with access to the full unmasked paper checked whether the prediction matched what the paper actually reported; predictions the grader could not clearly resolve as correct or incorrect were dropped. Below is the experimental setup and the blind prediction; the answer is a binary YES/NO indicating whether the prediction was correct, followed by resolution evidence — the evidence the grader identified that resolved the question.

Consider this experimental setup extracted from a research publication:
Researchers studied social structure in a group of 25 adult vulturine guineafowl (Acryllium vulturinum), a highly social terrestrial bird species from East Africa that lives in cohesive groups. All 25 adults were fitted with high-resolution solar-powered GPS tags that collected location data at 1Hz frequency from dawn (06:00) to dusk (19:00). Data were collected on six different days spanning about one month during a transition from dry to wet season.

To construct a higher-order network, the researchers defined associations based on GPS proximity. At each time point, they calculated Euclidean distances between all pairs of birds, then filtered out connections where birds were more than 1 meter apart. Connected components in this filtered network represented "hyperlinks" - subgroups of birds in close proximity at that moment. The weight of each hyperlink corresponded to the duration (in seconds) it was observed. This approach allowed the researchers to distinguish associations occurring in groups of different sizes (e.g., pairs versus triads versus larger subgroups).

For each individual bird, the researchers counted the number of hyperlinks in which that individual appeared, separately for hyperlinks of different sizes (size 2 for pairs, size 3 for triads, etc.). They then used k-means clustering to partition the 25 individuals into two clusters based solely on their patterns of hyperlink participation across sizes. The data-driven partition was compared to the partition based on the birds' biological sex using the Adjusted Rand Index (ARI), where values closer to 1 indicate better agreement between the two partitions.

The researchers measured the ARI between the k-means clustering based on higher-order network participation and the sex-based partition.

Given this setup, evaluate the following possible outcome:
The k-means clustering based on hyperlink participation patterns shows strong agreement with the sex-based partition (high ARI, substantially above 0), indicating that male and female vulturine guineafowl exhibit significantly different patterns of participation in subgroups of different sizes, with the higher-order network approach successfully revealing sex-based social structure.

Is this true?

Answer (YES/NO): YES